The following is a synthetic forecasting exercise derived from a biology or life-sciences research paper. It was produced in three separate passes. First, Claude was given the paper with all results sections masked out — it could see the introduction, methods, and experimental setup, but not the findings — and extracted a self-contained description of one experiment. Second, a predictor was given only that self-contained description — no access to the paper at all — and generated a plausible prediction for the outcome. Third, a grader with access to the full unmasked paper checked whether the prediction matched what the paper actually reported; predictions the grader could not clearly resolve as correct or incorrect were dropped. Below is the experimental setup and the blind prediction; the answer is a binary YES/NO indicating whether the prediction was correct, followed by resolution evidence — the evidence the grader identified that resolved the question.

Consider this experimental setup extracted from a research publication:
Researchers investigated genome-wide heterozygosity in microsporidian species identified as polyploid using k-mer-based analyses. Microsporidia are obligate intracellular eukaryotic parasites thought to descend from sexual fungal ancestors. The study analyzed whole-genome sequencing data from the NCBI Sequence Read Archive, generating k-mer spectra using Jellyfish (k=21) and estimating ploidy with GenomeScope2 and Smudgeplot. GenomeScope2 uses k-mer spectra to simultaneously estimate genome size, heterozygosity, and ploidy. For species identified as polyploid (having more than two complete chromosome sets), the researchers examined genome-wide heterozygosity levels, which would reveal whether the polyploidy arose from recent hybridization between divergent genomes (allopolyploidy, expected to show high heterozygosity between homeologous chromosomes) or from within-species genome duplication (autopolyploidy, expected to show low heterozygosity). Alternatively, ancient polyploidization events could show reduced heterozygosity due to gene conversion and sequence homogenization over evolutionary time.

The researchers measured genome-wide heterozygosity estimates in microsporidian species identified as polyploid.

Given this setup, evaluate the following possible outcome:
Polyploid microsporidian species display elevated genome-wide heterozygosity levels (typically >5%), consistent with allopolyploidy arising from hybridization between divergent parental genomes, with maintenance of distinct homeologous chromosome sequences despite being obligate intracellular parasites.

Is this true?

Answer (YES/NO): NO